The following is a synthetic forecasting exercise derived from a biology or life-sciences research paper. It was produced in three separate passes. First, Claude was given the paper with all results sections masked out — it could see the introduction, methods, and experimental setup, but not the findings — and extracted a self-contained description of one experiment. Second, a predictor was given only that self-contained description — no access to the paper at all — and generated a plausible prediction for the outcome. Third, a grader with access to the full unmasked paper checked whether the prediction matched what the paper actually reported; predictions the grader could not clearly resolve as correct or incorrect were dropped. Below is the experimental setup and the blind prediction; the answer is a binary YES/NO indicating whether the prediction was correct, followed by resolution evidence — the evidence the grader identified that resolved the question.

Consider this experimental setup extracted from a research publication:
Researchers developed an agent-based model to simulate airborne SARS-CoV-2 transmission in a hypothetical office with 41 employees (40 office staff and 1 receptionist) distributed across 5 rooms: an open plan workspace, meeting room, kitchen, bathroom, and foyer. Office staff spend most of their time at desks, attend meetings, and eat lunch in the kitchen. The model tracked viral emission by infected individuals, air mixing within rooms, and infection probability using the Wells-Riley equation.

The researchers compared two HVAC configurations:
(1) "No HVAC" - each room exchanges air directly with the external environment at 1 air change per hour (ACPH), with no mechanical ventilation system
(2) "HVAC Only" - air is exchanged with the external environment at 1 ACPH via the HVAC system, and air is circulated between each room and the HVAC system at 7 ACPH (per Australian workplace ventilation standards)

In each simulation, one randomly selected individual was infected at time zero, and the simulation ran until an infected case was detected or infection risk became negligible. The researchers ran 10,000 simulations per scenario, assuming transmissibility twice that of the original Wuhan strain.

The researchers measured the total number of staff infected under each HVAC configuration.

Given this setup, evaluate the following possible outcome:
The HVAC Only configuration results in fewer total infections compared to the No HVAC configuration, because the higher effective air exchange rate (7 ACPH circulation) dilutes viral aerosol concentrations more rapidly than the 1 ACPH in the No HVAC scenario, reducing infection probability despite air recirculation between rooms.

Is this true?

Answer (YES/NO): YES